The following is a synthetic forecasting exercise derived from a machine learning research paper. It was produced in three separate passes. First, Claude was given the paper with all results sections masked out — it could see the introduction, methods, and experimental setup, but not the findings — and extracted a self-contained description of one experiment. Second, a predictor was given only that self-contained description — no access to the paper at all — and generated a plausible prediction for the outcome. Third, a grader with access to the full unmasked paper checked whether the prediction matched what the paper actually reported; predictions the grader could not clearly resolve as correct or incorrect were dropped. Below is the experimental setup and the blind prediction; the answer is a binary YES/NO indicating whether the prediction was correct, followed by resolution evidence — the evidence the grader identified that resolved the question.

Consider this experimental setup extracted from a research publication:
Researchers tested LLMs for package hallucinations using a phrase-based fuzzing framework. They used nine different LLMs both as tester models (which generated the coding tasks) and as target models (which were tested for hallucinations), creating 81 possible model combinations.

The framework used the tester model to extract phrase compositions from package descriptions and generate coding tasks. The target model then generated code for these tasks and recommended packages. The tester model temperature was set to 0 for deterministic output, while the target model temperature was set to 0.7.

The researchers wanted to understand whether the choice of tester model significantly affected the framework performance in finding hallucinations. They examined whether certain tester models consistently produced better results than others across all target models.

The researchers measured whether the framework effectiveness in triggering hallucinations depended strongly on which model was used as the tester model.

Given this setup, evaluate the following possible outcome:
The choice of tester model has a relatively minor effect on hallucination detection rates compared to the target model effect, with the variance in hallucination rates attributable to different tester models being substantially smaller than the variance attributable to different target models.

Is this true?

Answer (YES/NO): YES